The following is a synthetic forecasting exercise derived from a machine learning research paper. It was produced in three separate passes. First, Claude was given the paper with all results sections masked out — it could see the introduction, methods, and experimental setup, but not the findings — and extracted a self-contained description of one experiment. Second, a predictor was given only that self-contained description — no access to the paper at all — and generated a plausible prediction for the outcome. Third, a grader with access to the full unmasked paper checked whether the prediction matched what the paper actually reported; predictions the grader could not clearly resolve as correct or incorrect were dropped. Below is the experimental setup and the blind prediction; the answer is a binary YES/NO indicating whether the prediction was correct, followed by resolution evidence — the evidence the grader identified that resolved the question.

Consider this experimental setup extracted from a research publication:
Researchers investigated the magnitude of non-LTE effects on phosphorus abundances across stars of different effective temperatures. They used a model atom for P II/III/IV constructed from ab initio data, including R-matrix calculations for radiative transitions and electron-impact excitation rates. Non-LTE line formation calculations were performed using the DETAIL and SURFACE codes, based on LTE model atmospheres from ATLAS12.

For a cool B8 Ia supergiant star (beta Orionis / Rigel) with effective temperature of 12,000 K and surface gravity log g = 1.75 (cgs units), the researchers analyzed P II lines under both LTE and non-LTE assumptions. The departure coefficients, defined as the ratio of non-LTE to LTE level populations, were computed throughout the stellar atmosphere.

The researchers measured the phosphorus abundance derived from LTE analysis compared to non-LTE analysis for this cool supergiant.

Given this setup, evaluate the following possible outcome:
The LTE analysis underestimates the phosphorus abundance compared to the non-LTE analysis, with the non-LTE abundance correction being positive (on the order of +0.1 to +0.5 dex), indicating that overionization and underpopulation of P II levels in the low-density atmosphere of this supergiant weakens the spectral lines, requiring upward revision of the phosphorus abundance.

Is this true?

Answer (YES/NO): NO